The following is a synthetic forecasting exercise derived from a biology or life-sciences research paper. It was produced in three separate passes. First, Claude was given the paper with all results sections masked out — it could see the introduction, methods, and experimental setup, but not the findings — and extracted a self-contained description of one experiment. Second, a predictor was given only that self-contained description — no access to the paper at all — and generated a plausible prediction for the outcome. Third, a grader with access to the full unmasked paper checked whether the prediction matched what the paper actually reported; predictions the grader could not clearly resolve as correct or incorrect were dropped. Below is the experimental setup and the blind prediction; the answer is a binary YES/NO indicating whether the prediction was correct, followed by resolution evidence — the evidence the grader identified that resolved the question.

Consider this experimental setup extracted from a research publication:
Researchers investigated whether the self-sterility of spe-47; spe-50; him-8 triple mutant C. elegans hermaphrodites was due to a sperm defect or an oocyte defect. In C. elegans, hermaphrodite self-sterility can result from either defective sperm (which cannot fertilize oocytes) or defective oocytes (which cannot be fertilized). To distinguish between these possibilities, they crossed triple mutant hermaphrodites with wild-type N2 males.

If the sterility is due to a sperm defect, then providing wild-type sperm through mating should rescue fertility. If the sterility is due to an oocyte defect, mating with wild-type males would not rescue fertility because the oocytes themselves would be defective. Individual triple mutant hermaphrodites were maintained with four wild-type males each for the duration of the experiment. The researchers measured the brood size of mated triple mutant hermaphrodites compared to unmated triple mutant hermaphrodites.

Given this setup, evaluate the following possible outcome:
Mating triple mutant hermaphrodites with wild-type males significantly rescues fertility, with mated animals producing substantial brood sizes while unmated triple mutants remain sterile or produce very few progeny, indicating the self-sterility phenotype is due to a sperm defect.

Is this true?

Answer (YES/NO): YES